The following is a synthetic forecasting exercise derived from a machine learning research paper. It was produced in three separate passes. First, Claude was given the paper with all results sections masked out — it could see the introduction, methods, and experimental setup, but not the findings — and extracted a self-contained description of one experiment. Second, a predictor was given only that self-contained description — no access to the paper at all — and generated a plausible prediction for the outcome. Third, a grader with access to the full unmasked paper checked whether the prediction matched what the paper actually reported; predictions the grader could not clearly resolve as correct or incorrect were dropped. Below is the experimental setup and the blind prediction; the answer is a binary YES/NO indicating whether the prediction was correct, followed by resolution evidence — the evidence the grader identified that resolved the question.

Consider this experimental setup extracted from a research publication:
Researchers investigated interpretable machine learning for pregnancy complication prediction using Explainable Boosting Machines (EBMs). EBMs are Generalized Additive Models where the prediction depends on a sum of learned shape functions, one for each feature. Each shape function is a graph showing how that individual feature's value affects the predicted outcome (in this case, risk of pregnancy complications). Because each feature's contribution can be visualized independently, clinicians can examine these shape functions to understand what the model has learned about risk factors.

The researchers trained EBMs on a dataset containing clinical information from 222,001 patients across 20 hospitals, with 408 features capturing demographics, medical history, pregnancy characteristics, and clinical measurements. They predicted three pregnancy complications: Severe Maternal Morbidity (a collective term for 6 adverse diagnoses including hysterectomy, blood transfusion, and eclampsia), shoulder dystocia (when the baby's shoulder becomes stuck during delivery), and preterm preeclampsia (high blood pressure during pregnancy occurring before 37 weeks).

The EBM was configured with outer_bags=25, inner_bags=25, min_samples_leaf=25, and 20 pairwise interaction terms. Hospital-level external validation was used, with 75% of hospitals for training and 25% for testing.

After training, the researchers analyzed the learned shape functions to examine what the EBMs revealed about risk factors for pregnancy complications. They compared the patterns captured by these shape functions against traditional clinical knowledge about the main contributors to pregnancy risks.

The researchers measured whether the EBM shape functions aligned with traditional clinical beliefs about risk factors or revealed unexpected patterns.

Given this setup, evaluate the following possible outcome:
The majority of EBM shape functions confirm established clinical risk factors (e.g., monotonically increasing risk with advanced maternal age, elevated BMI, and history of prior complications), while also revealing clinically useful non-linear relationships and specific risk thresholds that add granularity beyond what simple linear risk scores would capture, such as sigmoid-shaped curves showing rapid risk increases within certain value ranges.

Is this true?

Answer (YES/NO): NO